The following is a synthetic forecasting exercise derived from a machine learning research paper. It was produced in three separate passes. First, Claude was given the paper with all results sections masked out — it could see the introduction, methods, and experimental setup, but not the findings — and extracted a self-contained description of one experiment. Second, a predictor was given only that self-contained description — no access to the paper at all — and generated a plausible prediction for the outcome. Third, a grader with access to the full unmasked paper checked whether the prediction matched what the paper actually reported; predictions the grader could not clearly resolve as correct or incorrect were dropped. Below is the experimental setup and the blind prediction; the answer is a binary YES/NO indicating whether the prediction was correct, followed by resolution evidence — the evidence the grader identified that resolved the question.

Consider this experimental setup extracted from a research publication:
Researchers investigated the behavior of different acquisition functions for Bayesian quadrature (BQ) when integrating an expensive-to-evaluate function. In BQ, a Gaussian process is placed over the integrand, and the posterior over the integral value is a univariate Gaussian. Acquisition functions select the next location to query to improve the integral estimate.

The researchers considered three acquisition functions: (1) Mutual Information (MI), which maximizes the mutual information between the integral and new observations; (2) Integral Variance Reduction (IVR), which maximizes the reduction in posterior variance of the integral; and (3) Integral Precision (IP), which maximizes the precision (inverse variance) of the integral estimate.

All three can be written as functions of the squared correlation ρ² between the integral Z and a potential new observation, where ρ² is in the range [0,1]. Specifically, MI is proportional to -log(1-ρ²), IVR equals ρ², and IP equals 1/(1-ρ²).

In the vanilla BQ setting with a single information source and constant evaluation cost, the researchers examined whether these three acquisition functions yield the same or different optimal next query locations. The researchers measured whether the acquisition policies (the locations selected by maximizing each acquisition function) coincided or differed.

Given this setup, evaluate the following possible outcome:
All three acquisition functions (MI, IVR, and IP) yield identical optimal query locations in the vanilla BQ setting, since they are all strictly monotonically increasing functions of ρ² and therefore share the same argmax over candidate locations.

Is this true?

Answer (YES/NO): YES